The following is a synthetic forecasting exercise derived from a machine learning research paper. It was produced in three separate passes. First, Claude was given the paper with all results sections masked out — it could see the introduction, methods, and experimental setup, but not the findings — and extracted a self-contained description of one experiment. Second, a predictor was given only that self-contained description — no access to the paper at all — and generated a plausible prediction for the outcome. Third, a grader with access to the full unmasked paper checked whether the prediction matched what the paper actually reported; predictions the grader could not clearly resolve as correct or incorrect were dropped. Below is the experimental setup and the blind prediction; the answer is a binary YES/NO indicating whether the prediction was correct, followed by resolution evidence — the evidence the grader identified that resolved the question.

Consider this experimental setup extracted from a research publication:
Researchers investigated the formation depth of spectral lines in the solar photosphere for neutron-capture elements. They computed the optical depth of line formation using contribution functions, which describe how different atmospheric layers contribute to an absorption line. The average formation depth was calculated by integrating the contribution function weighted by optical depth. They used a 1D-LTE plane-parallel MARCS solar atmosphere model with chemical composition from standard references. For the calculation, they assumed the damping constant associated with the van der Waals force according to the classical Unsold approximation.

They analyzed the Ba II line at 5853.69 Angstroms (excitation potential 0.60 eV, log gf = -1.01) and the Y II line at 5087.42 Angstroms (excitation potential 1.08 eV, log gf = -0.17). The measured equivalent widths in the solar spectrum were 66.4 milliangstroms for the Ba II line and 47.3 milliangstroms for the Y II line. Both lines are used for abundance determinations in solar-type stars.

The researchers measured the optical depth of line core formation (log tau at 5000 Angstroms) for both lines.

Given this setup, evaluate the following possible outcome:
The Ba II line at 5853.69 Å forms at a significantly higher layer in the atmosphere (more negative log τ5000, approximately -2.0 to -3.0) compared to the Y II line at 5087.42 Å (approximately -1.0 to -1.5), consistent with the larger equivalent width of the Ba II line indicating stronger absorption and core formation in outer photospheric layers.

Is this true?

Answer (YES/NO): NO